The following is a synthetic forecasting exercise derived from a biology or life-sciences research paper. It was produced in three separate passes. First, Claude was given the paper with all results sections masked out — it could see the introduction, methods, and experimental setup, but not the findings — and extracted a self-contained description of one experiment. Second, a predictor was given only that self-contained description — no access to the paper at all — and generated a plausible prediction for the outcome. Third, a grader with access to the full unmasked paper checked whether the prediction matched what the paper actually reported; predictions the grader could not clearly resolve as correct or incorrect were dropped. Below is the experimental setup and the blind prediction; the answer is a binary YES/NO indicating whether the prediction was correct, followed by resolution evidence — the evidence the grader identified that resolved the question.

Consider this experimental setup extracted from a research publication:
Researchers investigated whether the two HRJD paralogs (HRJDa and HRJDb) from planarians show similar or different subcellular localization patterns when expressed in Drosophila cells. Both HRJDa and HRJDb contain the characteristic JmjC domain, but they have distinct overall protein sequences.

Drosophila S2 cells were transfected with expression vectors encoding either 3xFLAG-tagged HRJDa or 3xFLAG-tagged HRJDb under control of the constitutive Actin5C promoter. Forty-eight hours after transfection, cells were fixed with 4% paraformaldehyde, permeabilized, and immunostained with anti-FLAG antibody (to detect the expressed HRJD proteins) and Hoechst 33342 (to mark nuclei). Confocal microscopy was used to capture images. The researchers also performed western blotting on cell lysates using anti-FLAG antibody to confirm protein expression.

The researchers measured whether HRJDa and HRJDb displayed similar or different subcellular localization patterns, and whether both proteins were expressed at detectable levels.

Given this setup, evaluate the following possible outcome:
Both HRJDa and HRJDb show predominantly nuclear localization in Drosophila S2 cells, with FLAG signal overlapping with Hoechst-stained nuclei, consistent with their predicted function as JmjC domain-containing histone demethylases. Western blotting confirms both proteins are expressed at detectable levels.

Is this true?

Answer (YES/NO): NO